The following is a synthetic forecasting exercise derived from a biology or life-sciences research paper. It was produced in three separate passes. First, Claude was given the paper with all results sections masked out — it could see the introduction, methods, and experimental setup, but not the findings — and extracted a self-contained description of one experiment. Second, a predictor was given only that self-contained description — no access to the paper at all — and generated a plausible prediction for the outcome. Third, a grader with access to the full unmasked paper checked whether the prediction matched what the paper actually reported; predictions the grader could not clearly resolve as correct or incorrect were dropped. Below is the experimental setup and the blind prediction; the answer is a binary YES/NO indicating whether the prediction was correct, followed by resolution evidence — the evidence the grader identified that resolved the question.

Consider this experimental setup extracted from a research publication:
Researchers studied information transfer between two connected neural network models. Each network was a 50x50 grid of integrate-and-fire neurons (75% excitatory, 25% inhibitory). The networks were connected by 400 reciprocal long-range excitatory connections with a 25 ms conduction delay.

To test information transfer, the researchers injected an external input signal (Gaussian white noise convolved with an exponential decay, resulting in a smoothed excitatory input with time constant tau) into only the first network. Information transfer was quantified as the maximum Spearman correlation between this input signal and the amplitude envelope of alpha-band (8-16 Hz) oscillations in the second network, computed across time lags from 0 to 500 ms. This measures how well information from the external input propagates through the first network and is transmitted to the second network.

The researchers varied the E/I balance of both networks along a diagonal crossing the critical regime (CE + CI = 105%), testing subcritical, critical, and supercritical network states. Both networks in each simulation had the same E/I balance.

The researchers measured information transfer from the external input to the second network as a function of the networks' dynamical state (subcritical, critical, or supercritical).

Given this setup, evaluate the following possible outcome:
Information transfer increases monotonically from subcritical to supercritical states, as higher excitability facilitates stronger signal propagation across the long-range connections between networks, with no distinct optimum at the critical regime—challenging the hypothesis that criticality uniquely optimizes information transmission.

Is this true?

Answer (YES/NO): NO